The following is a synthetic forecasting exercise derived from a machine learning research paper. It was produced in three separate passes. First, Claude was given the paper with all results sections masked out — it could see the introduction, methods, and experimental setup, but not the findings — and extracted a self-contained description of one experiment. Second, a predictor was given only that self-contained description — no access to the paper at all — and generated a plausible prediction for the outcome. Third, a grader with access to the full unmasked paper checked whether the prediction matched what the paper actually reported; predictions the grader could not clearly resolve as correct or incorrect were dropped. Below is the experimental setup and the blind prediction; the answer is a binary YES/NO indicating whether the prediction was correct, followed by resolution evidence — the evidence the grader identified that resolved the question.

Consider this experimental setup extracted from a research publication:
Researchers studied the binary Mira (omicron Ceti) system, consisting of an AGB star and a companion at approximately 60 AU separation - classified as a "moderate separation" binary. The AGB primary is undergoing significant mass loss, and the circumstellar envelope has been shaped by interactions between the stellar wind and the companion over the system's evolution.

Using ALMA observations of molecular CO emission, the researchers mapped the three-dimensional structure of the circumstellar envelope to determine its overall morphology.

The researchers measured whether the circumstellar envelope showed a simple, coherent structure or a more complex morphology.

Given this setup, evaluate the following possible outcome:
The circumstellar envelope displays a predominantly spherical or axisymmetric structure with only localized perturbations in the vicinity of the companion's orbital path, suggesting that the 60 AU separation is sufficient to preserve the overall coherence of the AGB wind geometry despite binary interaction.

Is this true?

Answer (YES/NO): NO